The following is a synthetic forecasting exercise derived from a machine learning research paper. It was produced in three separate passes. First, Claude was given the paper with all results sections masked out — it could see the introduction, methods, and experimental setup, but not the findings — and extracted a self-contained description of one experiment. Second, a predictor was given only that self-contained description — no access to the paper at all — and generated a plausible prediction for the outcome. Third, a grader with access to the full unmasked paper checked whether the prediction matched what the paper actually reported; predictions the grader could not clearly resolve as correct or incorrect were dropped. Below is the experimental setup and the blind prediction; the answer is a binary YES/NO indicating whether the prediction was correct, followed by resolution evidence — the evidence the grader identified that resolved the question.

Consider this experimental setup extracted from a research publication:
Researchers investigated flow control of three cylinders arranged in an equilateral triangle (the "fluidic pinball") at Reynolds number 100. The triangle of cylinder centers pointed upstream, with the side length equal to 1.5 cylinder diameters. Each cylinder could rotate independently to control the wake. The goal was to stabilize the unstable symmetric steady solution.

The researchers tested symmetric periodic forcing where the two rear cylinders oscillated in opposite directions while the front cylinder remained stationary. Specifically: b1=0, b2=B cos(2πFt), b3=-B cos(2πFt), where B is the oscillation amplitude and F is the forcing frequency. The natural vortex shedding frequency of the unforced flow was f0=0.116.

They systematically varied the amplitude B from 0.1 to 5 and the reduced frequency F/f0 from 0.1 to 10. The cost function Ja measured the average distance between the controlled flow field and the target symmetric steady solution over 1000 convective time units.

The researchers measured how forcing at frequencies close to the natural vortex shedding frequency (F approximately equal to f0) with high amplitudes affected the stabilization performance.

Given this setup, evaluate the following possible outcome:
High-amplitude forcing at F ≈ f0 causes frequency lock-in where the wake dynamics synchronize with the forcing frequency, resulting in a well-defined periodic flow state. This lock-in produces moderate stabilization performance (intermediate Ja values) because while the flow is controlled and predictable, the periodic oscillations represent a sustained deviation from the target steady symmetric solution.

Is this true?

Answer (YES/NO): NO